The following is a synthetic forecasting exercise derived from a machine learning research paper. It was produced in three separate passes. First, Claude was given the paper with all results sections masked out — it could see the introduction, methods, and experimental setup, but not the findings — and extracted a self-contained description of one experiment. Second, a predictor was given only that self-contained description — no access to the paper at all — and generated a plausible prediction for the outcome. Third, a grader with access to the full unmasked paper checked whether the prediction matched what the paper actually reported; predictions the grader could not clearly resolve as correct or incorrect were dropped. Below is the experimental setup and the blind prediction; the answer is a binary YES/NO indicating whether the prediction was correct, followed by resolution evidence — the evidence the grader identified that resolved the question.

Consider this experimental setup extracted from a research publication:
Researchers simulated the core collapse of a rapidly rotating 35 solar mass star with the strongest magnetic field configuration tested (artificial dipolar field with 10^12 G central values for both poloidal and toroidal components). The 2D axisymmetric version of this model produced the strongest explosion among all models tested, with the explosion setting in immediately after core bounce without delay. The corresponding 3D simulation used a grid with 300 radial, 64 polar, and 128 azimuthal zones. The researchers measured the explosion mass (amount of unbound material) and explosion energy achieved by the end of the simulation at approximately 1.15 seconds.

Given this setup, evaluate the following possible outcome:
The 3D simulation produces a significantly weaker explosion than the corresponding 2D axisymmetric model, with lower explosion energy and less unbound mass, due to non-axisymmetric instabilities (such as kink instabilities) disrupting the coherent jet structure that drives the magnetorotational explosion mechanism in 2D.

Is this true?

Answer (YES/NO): NO